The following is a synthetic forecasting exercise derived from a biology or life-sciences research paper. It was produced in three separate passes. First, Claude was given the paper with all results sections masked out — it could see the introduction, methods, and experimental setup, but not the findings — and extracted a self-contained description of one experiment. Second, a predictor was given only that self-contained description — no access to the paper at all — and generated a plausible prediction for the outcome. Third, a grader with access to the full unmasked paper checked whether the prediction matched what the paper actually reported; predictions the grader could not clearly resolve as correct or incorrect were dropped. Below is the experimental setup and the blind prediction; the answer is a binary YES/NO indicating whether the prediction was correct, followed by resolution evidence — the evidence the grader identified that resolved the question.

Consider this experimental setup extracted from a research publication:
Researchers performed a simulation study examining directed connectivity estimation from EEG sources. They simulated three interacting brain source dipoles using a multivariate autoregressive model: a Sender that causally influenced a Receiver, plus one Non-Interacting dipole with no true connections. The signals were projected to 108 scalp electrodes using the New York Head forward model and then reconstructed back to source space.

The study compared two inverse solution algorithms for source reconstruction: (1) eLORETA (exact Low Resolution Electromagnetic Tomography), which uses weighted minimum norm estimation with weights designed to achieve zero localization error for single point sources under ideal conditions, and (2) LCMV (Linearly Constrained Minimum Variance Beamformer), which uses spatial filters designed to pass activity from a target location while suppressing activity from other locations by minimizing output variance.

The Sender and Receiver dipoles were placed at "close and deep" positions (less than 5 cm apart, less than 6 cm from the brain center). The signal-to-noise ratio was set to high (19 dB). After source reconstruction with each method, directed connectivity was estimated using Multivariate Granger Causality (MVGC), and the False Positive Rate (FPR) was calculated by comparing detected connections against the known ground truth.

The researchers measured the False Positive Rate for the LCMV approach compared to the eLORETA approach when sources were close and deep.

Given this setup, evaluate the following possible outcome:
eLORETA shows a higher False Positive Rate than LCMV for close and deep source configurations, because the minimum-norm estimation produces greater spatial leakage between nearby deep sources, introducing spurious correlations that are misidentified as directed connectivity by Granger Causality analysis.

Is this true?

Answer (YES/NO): YES